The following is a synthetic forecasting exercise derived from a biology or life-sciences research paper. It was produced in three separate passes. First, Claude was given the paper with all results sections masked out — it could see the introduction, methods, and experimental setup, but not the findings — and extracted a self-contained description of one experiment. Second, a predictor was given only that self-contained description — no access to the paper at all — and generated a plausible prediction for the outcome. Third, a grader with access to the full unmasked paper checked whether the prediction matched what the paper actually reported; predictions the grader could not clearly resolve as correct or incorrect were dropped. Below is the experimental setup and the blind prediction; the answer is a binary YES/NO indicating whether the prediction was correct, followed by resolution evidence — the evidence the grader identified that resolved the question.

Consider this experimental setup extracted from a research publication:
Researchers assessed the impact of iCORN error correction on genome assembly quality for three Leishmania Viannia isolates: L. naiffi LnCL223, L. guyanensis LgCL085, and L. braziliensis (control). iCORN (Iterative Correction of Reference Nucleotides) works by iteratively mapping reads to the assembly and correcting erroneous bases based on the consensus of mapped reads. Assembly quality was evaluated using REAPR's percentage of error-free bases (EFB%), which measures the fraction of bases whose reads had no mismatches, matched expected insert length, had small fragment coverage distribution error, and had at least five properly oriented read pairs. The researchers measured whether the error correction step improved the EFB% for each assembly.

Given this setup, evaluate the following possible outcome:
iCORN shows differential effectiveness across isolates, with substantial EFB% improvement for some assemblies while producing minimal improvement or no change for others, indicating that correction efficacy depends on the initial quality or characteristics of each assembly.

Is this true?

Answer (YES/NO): YES